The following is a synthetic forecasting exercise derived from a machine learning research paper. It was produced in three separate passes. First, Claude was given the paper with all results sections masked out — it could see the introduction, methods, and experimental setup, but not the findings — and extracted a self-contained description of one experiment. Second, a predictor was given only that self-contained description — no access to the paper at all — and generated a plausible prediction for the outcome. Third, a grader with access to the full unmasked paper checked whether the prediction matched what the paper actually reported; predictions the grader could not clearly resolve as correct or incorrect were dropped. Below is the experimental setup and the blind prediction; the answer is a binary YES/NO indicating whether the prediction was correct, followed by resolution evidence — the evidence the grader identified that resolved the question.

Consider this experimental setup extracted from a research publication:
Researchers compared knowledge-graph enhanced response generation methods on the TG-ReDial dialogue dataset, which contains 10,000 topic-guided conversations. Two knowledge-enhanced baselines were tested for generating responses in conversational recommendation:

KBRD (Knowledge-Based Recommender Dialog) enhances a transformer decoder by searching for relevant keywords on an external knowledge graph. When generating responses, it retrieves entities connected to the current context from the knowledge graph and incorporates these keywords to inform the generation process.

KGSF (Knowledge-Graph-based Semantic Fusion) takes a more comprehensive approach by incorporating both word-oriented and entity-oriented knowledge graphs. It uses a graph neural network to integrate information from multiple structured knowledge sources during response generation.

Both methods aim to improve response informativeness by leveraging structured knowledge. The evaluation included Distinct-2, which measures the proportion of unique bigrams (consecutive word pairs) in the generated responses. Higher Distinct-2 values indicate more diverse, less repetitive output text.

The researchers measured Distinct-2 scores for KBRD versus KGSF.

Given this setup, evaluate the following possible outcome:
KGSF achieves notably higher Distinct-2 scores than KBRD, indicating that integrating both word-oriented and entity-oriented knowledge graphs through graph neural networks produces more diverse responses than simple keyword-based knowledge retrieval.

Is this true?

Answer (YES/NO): YES